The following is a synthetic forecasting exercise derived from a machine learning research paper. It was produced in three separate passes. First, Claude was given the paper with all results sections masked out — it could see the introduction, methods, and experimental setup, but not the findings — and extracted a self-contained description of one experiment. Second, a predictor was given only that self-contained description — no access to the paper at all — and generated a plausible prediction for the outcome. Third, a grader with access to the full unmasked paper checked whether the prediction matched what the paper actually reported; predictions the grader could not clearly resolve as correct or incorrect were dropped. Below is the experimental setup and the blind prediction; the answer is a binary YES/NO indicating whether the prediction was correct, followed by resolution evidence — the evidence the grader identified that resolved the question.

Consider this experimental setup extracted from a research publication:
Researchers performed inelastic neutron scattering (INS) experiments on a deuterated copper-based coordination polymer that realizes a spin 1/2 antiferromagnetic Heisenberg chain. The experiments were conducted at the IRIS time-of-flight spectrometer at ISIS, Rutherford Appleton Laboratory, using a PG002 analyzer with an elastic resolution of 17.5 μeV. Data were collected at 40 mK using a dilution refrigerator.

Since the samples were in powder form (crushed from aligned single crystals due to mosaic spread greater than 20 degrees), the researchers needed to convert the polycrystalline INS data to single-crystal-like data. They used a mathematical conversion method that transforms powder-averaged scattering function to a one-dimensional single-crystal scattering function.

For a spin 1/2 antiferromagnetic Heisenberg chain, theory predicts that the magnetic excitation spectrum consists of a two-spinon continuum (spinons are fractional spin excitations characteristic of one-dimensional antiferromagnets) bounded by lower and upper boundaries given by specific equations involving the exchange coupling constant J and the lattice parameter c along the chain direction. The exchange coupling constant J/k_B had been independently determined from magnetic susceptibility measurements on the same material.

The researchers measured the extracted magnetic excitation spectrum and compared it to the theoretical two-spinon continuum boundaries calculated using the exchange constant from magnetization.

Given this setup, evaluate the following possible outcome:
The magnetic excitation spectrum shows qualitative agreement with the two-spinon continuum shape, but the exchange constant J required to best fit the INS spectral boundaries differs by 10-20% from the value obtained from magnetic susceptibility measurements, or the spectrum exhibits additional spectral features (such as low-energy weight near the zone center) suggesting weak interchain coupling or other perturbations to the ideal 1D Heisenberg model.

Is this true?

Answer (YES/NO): NO